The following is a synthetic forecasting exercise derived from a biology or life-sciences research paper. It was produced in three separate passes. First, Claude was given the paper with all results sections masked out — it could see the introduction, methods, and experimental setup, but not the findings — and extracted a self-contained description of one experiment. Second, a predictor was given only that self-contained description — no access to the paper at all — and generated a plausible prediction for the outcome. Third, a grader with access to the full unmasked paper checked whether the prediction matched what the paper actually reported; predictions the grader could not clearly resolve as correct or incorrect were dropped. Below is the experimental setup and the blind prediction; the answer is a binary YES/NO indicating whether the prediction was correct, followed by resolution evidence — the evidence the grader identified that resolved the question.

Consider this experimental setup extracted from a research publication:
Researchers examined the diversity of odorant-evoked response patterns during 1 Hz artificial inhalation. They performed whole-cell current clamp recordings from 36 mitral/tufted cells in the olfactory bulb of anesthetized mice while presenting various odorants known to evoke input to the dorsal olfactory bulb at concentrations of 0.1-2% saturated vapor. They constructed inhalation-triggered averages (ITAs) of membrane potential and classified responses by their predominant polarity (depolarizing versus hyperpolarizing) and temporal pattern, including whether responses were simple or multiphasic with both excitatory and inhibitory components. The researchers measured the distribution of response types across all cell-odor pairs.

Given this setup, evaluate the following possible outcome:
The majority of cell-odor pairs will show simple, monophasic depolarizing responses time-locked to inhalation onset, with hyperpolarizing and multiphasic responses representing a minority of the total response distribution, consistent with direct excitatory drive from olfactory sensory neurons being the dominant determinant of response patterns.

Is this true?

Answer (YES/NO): NO